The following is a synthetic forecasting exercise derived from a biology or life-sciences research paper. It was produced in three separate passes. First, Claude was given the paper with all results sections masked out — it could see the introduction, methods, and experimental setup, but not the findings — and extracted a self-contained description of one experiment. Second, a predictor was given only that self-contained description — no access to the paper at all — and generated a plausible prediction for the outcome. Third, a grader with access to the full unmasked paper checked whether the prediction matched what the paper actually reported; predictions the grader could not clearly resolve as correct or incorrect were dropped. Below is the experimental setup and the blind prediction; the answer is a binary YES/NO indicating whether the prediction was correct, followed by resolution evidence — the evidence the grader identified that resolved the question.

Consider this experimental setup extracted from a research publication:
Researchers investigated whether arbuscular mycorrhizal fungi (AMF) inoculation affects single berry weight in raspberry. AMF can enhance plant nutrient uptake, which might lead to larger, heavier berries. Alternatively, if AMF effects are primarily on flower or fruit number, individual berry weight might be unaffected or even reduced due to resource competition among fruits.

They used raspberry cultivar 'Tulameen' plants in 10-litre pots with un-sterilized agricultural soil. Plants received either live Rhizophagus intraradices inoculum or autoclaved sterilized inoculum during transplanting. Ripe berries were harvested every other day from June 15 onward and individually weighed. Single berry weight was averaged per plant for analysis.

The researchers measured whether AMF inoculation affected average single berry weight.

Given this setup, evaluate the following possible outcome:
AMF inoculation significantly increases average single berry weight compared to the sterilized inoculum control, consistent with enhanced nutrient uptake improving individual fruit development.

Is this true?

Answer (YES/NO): NO